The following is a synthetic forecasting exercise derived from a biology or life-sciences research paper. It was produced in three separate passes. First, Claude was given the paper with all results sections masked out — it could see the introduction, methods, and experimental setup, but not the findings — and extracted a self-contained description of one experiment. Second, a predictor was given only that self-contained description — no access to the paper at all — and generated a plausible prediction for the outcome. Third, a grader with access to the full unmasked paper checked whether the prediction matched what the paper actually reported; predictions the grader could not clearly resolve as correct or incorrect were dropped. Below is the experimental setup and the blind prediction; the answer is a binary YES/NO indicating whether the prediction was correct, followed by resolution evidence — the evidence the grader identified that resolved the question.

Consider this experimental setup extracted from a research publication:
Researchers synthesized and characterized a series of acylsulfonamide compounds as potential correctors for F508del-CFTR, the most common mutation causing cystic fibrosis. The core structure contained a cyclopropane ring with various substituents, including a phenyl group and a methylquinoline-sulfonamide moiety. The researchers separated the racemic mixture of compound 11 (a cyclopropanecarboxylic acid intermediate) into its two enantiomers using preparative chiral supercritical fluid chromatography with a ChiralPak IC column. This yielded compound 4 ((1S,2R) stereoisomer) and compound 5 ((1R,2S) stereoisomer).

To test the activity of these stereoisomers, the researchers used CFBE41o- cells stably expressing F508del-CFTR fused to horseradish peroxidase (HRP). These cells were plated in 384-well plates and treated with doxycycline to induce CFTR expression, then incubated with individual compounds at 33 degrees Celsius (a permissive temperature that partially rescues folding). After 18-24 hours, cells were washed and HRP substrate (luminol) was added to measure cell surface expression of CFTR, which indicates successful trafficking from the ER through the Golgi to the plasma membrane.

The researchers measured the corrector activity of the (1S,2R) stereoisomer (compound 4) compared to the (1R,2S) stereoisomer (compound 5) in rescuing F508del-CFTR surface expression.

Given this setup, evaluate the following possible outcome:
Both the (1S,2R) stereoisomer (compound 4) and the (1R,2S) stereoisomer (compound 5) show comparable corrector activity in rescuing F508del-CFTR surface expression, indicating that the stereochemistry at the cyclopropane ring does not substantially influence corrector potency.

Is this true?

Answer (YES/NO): NO